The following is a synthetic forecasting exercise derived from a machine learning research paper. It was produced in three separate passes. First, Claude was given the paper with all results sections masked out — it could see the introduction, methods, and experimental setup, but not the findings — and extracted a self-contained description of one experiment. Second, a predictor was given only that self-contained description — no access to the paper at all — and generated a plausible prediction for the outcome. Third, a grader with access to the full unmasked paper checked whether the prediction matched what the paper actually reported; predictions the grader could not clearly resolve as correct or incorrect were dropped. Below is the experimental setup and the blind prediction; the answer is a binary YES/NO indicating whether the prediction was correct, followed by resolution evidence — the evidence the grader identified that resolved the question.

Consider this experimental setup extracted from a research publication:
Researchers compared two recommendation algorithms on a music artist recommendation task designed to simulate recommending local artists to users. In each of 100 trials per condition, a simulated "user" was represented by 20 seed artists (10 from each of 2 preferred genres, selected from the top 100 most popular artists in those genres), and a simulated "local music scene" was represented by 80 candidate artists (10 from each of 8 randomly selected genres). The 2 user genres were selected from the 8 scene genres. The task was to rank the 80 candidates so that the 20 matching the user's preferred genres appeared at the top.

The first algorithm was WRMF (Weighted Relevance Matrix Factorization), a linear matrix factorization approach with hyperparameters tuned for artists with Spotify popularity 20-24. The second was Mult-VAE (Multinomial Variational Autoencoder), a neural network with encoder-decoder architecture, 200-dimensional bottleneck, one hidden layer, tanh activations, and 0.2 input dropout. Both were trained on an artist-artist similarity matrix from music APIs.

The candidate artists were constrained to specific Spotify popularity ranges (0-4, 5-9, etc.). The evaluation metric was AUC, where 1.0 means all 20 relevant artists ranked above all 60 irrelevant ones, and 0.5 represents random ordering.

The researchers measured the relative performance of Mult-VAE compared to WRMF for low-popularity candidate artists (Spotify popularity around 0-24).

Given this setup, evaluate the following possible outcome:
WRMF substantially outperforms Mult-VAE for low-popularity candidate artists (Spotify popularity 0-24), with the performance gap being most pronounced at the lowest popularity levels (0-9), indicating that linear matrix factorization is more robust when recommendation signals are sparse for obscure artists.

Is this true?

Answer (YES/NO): NO